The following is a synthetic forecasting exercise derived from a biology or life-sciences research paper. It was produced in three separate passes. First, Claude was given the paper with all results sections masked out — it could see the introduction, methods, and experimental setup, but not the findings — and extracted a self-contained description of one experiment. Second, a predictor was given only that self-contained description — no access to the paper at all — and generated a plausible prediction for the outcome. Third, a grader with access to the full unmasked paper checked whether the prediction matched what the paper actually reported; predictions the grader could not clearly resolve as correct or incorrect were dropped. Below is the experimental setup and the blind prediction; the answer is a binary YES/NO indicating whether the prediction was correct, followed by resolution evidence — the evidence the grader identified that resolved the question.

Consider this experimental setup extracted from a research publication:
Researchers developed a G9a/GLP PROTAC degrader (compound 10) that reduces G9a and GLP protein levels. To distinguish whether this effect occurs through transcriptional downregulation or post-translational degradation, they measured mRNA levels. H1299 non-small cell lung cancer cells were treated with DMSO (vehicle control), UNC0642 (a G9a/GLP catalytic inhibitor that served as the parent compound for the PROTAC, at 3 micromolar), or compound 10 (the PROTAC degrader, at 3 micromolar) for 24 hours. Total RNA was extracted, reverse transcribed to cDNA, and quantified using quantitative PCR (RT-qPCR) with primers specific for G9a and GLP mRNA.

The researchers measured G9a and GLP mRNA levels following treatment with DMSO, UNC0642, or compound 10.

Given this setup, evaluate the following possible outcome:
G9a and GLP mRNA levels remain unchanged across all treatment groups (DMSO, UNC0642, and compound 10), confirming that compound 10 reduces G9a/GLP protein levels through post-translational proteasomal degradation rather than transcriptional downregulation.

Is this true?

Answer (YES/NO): YES